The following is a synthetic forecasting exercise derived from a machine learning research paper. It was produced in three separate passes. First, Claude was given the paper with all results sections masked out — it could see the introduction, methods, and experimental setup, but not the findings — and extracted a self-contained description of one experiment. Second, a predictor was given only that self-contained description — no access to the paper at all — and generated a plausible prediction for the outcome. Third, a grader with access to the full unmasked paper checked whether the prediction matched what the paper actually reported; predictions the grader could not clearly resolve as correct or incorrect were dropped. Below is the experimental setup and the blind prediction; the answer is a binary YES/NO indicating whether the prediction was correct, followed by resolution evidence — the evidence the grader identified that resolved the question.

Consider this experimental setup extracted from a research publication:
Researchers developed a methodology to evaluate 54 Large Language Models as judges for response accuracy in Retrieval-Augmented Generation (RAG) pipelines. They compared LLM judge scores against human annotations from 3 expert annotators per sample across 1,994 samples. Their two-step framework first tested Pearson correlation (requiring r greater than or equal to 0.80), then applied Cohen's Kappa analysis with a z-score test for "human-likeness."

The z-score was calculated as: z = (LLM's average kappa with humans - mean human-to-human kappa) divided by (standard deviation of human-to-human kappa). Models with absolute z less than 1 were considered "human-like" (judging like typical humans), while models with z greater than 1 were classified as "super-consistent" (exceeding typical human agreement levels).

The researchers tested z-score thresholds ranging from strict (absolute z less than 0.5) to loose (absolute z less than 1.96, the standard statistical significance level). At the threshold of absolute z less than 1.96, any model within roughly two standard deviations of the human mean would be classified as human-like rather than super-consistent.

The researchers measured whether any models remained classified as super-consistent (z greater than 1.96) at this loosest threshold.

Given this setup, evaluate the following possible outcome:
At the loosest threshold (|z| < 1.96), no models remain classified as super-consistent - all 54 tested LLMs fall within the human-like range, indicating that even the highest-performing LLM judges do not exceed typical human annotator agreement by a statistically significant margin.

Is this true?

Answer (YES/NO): NO